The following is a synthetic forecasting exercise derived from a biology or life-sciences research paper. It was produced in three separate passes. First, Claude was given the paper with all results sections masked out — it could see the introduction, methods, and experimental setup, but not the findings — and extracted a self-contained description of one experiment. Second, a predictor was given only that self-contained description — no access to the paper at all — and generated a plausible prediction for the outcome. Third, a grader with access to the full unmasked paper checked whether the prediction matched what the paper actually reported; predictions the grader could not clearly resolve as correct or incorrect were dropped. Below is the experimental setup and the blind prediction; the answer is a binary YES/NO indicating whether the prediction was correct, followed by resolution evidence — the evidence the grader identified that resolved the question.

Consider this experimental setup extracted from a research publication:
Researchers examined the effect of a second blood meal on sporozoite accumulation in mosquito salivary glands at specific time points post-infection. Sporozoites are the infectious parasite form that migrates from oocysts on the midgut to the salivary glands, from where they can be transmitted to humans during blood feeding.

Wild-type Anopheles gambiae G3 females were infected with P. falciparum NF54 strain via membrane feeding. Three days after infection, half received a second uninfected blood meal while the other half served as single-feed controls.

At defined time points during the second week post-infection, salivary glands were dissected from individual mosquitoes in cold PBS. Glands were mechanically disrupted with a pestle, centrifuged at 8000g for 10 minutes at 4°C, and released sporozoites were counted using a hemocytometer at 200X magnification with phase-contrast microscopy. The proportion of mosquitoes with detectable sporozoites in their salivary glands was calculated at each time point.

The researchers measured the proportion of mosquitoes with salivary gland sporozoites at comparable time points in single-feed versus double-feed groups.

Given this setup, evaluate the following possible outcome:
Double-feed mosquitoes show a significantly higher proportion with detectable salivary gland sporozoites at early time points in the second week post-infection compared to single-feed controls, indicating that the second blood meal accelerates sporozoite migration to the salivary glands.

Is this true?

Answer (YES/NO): YES